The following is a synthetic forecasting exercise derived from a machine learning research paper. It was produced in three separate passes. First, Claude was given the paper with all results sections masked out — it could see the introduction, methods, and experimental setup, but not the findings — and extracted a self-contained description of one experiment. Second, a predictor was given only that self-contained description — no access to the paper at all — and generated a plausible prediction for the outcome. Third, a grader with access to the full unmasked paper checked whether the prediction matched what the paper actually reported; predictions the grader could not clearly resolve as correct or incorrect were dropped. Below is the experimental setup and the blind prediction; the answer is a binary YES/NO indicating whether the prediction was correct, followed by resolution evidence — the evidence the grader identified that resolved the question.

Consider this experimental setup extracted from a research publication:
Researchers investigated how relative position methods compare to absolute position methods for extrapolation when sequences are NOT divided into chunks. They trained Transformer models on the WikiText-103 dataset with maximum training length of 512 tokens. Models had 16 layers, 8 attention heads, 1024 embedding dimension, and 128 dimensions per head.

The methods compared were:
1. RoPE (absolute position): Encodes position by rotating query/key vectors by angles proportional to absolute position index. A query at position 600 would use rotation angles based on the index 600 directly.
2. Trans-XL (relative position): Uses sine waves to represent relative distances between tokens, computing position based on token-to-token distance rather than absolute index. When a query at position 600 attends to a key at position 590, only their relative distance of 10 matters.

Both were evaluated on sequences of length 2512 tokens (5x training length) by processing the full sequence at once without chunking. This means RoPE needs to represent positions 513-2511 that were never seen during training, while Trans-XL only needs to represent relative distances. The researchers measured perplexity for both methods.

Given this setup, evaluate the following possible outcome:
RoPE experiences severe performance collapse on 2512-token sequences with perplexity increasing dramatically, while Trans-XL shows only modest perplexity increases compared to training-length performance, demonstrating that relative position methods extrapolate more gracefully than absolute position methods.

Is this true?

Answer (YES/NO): NO